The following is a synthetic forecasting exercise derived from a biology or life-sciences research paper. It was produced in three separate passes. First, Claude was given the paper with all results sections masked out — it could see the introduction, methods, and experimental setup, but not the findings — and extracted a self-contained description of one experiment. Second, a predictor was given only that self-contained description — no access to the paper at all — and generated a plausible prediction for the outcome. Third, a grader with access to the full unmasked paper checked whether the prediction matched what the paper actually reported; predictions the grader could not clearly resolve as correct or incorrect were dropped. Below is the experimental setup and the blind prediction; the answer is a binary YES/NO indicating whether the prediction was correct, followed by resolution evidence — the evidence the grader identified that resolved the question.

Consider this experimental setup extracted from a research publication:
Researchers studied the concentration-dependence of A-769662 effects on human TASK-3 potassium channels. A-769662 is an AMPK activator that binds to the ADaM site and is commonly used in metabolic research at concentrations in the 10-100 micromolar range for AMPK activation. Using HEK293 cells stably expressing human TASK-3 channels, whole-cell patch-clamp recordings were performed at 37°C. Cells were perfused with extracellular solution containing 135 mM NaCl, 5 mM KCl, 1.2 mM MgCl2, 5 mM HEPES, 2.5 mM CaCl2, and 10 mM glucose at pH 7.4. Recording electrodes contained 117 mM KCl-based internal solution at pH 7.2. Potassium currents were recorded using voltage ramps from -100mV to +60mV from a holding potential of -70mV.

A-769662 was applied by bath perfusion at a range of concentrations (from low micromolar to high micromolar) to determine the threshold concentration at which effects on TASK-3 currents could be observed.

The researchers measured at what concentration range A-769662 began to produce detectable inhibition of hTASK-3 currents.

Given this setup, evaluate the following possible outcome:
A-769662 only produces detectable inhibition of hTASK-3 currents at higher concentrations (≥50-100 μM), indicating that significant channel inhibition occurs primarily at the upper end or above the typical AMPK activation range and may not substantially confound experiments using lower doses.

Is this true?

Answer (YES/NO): NO